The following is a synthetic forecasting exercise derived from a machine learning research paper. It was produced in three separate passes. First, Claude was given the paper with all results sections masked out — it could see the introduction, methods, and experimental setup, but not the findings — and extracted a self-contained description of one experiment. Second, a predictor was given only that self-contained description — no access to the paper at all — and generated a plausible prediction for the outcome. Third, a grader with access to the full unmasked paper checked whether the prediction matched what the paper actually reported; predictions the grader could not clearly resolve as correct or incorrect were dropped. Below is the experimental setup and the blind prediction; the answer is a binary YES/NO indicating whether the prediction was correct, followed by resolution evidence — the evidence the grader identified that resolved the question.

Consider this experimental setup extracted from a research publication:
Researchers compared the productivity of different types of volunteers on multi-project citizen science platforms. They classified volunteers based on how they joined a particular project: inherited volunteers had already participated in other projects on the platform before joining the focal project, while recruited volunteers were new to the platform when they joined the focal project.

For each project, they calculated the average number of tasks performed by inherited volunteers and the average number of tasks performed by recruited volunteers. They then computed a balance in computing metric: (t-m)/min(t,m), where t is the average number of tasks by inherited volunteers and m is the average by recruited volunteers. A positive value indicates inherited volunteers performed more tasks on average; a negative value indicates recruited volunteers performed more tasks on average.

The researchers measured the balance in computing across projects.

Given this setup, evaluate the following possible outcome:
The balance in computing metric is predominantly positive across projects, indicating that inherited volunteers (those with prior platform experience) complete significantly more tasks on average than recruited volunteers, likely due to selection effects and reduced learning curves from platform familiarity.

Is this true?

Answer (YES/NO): YES